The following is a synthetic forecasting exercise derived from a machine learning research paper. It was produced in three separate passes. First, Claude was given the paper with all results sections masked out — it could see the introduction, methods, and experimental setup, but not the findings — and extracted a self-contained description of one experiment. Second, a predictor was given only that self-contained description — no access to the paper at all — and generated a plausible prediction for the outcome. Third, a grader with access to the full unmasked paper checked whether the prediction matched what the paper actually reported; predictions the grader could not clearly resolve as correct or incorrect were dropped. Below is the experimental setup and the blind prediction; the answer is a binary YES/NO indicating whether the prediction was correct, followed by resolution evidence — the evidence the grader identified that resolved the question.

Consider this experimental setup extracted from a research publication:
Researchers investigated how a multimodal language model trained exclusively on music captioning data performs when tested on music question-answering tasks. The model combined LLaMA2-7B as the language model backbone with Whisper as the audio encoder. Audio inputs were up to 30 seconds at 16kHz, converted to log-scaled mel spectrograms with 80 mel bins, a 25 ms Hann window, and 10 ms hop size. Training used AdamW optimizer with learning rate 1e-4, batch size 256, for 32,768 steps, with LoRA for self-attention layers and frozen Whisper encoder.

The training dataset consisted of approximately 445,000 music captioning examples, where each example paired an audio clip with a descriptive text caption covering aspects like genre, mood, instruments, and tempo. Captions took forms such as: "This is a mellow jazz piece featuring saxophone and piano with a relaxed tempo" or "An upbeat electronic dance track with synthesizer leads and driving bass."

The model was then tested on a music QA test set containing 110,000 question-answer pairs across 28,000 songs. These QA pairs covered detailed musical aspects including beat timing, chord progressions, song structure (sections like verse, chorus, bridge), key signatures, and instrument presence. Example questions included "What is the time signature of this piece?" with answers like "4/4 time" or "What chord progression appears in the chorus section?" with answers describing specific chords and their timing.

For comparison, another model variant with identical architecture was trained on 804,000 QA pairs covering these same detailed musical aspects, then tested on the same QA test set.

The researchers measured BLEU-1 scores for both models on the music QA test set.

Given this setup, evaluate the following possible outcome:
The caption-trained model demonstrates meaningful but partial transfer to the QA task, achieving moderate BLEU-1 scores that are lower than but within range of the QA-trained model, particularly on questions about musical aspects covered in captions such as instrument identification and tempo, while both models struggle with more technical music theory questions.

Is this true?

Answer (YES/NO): NO